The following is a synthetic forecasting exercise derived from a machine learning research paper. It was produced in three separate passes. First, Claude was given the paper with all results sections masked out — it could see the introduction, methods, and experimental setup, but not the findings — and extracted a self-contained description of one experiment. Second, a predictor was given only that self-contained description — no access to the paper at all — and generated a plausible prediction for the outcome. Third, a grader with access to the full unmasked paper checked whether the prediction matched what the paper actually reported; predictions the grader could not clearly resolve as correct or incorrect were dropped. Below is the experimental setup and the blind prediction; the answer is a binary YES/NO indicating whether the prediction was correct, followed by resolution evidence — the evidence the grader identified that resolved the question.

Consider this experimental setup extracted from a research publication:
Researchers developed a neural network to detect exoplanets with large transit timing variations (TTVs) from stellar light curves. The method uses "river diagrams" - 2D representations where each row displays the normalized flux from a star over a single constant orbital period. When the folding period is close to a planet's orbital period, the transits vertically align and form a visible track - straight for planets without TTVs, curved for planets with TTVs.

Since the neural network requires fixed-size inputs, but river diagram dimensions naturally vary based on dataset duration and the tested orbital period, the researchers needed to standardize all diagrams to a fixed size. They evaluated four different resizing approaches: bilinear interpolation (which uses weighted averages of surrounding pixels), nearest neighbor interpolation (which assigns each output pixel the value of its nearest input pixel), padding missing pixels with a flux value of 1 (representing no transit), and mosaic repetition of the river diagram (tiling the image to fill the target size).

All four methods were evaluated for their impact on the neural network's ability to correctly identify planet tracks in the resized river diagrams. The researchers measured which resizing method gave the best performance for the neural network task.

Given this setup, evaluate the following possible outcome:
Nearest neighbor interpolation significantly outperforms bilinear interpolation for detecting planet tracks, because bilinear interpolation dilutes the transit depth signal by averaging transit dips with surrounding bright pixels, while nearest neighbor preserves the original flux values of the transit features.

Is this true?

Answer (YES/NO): NO